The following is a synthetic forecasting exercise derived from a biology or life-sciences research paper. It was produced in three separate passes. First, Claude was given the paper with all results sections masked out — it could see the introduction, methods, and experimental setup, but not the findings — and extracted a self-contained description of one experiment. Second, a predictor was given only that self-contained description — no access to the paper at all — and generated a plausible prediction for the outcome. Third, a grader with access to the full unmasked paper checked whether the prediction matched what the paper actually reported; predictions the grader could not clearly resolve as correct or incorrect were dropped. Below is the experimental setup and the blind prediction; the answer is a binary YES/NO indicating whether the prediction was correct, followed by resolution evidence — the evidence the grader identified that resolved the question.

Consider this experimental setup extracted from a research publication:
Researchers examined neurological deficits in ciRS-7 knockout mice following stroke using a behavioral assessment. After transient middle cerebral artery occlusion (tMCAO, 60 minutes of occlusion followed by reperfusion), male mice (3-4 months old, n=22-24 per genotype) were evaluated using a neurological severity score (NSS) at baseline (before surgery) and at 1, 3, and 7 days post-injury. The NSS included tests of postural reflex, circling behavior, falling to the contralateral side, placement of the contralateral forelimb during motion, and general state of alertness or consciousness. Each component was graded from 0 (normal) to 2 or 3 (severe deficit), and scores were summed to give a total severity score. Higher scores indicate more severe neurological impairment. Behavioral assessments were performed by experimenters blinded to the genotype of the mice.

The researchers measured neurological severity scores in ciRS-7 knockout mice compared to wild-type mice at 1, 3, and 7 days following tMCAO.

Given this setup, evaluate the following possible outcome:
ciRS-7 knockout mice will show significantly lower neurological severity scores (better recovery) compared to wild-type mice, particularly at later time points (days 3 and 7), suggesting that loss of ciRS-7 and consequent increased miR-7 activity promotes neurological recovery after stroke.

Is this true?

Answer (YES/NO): NO